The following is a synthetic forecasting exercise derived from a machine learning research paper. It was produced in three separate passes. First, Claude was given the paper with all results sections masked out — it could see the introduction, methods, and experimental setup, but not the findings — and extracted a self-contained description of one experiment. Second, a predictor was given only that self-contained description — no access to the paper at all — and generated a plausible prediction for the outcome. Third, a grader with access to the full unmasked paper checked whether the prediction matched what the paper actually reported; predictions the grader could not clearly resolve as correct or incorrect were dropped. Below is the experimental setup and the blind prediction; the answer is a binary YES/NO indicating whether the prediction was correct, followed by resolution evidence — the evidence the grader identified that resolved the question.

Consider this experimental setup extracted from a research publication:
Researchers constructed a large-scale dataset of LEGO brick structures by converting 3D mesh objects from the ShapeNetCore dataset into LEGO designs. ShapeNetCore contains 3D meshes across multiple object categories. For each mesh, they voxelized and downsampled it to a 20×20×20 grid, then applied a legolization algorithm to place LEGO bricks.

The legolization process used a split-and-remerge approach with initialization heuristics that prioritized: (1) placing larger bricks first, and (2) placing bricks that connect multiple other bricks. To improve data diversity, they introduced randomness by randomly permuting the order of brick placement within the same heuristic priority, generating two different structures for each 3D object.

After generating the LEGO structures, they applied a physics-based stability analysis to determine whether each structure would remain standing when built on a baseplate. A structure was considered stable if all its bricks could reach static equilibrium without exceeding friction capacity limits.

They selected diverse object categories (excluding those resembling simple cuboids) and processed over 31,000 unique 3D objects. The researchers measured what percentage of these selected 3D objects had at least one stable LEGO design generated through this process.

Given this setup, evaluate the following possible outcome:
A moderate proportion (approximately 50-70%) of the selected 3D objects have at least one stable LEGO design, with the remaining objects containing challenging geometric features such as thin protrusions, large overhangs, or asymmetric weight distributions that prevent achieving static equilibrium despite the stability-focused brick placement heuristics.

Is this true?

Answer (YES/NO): NO